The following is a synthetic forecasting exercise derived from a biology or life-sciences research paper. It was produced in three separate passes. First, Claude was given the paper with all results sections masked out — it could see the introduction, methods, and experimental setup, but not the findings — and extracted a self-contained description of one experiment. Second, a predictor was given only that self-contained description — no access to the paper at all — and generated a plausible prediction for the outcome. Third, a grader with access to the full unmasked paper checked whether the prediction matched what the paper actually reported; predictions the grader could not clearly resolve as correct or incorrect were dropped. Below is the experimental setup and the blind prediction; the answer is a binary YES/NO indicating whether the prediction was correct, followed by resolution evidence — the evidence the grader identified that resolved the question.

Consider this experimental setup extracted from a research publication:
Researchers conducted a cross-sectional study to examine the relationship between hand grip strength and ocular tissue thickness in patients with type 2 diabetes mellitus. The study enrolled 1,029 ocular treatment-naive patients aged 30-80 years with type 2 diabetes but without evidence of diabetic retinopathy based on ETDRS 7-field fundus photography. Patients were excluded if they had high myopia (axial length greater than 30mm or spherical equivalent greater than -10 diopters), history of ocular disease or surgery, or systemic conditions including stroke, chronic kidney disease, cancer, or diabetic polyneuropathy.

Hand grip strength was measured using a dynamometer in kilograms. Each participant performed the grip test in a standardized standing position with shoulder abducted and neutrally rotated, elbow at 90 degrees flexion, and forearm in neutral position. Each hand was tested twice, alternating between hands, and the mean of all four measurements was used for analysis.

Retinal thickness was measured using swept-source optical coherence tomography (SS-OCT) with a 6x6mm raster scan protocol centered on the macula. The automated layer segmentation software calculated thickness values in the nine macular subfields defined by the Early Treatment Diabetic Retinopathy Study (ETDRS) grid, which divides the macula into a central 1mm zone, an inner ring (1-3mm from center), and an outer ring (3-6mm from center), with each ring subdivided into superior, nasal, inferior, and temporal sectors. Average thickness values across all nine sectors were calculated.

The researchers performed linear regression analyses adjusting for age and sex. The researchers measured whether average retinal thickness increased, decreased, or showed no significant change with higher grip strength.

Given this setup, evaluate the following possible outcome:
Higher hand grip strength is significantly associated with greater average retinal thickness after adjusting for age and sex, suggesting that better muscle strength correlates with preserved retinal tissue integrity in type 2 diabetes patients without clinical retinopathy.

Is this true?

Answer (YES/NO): YES